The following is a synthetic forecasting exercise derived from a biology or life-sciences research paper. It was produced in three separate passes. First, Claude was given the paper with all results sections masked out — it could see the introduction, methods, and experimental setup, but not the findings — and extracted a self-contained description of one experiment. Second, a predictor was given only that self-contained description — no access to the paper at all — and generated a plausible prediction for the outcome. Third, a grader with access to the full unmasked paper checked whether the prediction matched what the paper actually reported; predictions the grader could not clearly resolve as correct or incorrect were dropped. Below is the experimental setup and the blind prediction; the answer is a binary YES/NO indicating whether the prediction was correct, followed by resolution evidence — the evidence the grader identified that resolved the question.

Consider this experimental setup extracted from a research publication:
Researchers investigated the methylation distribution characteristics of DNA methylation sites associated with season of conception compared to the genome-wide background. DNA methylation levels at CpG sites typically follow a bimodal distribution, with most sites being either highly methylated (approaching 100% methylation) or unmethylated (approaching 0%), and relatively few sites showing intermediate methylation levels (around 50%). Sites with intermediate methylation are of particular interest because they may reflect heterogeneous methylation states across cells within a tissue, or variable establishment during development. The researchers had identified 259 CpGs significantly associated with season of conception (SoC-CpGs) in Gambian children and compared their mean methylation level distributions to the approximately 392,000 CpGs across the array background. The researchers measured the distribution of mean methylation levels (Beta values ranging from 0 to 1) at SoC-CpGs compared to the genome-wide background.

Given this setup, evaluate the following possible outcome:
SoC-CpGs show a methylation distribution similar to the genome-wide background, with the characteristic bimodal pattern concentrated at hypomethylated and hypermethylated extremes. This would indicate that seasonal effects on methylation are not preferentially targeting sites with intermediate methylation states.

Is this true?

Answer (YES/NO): NO